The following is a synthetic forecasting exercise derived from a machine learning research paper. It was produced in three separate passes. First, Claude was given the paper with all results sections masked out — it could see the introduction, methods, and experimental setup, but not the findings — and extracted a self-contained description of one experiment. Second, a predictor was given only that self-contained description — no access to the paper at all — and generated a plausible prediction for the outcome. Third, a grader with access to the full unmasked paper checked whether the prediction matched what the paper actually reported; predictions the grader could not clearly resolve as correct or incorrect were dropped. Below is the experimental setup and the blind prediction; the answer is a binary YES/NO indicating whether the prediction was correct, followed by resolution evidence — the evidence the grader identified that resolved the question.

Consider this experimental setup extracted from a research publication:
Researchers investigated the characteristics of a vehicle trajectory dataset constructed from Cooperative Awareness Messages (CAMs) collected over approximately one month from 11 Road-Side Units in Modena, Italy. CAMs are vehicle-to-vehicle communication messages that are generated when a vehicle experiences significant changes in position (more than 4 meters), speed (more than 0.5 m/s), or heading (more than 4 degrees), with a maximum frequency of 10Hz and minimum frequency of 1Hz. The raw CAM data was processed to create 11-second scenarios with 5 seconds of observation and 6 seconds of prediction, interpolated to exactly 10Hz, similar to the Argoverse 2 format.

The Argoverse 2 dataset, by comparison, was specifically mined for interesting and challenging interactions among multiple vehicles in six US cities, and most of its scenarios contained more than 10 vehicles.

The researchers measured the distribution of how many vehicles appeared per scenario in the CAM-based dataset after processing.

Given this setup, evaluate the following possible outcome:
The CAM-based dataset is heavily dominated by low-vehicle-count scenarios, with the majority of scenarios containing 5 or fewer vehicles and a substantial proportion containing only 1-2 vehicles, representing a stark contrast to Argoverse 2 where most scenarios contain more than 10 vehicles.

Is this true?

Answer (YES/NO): NO